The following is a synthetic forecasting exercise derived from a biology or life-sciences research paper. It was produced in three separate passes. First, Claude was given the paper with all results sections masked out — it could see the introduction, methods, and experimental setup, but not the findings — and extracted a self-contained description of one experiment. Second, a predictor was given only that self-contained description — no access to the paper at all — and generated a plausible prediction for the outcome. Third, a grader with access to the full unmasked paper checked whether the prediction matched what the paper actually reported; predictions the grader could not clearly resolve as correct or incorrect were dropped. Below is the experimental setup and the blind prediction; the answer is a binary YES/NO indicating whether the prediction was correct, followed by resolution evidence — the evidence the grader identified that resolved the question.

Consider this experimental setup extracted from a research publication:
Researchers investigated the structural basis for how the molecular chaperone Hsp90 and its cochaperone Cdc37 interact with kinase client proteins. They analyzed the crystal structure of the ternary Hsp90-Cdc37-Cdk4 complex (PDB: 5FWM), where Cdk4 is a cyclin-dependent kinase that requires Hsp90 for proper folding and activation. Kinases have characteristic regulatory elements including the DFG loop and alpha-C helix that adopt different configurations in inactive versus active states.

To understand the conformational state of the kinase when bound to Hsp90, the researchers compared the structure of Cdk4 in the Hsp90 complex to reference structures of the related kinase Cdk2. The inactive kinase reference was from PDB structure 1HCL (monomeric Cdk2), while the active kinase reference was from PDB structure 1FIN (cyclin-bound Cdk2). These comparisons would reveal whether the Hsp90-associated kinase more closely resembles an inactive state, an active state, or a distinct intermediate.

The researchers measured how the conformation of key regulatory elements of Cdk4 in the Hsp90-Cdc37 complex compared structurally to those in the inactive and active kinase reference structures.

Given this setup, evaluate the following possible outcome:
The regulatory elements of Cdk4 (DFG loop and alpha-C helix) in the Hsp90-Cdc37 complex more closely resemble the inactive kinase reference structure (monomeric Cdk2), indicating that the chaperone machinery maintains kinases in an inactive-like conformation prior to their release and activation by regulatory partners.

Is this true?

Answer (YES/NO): NO